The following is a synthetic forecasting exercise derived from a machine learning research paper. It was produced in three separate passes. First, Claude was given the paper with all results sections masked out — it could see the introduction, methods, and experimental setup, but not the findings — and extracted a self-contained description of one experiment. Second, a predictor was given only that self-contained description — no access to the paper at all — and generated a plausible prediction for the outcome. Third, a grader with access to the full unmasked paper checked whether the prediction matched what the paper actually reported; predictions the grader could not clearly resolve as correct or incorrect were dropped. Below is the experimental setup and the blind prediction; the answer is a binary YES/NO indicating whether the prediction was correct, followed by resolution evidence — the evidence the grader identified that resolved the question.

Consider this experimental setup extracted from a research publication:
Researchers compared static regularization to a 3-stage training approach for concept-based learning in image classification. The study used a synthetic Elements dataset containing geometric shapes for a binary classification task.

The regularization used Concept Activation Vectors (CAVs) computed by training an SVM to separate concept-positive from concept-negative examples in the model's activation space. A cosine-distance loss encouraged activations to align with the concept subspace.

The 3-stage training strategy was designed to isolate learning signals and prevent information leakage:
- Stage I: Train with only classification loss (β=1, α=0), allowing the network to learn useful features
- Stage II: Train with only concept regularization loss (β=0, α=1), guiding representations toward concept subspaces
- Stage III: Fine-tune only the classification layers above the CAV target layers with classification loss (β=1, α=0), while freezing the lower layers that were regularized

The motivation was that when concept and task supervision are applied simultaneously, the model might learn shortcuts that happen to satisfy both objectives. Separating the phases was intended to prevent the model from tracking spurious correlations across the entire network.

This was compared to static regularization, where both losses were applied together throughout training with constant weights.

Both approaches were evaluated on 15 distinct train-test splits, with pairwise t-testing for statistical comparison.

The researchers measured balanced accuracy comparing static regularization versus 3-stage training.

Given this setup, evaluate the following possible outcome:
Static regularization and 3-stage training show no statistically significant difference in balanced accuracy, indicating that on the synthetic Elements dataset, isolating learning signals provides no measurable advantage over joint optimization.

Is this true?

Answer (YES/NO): NO